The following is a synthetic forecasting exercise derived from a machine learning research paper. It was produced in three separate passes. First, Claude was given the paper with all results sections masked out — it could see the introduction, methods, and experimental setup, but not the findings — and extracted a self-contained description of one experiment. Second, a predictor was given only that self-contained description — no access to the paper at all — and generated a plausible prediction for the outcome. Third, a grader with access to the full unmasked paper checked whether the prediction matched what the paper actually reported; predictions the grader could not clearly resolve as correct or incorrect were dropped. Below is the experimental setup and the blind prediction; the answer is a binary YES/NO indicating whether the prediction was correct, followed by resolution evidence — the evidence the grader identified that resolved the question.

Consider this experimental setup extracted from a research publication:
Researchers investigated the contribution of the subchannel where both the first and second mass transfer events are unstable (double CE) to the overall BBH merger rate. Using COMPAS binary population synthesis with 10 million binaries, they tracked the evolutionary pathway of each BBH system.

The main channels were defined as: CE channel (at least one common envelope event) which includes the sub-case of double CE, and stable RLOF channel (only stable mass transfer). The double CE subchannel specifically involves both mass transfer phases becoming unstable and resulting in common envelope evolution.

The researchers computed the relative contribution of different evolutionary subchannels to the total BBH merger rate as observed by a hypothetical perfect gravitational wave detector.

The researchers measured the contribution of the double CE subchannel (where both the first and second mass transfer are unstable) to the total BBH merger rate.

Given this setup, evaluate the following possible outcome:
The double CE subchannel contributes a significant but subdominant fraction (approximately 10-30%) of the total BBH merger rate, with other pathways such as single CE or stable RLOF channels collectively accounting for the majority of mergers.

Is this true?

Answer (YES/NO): NO